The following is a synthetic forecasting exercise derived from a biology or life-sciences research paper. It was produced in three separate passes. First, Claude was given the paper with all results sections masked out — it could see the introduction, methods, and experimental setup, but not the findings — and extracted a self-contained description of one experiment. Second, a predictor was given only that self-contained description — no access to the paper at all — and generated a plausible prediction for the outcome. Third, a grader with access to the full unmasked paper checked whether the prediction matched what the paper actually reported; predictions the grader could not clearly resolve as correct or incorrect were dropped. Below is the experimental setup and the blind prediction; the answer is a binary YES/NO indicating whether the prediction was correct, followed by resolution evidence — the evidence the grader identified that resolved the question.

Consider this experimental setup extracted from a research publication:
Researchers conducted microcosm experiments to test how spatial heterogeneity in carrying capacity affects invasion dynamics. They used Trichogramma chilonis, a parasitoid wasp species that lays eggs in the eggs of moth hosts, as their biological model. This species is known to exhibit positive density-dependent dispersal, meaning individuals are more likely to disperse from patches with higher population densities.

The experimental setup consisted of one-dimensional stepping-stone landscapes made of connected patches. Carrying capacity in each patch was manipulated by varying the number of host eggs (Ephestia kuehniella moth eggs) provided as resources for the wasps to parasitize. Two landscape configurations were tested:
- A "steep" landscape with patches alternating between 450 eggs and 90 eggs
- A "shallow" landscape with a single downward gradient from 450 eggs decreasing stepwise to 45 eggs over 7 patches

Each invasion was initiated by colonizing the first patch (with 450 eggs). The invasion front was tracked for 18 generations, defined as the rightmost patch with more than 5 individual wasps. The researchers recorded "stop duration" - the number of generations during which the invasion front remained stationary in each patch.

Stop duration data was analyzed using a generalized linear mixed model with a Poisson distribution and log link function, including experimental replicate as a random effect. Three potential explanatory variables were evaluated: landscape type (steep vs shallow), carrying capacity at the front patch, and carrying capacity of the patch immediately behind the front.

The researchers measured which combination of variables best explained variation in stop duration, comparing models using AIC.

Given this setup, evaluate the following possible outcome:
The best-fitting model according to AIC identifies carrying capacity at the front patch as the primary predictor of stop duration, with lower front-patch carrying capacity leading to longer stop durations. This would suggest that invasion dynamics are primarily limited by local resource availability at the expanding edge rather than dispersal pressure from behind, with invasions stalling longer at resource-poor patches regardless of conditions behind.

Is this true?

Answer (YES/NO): NO